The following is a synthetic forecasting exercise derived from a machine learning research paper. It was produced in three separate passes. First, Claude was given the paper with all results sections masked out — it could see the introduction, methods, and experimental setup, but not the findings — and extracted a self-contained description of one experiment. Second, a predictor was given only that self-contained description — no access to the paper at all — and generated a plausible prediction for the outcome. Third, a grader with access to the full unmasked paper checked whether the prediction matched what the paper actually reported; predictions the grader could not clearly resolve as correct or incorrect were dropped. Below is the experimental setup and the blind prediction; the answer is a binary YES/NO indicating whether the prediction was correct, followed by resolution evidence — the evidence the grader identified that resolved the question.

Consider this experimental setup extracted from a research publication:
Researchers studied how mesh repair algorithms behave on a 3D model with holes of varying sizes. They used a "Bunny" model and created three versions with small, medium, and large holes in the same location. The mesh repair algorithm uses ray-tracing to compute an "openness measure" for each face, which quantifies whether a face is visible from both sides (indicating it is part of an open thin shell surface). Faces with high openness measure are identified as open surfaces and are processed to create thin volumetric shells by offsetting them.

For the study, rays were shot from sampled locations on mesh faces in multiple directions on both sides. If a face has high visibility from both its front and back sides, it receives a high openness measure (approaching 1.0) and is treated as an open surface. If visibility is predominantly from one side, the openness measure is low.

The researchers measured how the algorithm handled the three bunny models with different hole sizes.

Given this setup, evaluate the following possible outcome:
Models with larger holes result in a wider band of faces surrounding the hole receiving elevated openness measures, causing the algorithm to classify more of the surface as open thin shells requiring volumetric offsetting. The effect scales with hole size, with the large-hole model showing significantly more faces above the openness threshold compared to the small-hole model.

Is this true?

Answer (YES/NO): NO